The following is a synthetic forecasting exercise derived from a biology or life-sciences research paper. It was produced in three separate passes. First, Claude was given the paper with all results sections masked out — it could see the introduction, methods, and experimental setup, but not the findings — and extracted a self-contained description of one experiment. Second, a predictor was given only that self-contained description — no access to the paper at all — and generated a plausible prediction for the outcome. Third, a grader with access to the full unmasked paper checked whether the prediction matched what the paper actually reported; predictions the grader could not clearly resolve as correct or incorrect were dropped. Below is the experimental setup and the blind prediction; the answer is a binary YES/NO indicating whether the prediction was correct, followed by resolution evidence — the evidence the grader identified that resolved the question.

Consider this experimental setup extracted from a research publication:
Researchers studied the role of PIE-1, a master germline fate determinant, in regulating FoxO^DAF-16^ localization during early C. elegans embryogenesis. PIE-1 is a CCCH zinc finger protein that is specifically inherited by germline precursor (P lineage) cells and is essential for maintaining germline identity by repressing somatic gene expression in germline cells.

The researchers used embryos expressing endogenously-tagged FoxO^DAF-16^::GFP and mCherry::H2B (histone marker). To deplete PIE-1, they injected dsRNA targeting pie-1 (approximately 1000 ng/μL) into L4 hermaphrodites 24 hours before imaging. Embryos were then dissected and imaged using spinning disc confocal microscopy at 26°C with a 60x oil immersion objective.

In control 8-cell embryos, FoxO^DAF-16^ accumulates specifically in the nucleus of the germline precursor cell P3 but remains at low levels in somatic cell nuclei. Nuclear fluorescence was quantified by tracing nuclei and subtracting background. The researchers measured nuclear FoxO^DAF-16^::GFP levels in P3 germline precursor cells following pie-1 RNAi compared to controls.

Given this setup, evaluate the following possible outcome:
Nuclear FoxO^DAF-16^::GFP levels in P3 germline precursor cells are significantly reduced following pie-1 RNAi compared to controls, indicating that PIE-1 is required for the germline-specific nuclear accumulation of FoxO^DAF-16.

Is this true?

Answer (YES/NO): YES